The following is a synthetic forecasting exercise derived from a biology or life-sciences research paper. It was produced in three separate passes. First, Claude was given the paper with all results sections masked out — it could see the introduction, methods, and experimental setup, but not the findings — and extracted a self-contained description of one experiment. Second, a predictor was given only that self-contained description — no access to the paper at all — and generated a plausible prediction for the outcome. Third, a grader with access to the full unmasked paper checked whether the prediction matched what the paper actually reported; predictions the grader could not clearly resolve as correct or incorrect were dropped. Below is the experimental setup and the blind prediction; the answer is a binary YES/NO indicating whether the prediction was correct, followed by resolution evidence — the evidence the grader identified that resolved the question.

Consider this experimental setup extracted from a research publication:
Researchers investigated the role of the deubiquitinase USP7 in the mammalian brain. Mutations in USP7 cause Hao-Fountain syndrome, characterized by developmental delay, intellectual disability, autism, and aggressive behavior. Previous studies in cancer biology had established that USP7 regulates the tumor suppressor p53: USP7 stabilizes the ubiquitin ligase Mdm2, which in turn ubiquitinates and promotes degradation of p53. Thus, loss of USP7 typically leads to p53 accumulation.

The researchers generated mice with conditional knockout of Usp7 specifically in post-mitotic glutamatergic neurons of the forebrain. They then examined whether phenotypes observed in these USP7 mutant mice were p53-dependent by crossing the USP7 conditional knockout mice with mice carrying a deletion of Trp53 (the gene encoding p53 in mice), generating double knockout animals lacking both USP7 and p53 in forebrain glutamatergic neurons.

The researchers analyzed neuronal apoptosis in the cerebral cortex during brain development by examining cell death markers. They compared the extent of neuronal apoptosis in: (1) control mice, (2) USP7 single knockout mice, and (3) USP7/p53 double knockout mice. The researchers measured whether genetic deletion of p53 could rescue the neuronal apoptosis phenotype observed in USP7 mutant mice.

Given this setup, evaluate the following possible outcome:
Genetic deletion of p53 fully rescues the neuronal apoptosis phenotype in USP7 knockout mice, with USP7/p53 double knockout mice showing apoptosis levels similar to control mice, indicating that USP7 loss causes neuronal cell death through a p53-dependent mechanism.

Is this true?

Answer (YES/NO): YES